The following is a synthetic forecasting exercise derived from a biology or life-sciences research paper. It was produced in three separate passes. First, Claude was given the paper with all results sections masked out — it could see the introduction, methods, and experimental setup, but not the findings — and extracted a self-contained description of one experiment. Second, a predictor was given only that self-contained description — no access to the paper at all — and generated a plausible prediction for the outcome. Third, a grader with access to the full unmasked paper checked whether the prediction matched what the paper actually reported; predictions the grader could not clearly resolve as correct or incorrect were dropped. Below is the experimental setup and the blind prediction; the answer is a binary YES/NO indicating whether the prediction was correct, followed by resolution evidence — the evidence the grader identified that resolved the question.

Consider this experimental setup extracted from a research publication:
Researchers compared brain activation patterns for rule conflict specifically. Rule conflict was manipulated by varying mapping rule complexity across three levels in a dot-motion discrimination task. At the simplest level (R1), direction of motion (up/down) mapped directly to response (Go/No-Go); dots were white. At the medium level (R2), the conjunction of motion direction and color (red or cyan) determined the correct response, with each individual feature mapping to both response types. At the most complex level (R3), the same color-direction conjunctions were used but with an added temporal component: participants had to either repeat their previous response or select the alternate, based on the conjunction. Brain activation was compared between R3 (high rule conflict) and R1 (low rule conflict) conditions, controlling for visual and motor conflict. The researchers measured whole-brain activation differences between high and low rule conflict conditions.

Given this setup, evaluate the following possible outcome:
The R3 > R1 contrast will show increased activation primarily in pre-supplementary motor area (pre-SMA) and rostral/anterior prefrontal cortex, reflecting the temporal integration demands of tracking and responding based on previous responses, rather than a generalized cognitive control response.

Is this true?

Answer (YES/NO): NO